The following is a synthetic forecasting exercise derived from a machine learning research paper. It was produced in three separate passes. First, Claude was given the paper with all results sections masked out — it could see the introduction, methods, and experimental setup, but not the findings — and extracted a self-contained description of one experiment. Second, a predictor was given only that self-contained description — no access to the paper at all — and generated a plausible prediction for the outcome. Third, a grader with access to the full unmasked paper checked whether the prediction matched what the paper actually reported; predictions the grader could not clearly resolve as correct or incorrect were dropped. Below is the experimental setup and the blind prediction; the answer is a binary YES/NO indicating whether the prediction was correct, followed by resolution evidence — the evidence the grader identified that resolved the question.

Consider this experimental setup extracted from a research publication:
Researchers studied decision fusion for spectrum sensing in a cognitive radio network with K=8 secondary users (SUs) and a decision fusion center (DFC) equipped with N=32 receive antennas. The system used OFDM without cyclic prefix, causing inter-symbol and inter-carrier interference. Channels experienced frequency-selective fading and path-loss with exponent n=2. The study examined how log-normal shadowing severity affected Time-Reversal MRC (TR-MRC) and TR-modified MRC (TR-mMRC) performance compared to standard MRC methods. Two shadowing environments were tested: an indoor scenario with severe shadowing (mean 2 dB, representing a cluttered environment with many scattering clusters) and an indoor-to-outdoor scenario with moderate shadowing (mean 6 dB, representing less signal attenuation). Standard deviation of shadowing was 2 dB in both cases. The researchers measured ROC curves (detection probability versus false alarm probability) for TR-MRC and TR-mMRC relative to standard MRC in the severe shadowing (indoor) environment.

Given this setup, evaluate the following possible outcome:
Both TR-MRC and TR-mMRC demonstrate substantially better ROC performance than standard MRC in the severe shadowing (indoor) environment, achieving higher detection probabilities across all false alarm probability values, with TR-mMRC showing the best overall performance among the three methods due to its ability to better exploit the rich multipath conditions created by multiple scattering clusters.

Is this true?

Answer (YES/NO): NO